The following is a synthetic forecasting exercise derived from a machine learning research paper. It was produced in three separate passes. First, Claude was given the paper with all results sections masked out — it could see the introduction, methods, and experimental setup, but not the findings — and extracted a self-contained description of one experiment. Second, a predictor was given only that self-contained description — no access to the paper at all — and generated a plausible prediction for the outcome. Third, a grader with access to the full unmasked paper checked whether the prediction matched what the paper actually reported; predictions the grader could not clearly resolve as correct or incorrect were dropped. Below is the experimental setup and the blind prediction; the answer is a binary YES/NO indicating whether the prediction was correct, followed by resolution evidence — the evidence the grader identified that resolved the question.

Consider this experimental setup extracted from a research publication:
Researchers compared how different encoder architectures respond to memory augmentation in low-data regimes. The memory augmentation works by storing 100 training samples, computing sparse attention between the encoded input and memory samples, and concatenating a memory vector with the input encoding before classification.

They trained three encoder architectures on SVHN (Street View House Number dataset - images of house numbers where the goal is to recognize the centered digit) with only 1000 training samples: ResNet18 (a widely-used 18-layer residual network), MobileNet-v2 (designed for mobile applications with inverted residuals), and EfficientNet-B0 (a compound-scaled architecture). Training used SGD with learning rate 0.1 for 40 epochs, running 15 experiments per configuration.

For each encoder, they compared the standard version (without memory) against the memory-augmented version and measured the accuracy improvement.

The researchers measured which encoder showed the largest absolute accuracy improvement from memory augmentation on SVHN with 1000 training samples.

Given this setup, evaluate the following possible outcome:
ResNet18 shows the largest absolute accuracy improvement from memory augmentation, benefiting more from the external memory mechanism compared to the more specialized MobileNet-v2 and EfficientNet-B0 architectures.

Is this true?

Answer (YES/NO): NO